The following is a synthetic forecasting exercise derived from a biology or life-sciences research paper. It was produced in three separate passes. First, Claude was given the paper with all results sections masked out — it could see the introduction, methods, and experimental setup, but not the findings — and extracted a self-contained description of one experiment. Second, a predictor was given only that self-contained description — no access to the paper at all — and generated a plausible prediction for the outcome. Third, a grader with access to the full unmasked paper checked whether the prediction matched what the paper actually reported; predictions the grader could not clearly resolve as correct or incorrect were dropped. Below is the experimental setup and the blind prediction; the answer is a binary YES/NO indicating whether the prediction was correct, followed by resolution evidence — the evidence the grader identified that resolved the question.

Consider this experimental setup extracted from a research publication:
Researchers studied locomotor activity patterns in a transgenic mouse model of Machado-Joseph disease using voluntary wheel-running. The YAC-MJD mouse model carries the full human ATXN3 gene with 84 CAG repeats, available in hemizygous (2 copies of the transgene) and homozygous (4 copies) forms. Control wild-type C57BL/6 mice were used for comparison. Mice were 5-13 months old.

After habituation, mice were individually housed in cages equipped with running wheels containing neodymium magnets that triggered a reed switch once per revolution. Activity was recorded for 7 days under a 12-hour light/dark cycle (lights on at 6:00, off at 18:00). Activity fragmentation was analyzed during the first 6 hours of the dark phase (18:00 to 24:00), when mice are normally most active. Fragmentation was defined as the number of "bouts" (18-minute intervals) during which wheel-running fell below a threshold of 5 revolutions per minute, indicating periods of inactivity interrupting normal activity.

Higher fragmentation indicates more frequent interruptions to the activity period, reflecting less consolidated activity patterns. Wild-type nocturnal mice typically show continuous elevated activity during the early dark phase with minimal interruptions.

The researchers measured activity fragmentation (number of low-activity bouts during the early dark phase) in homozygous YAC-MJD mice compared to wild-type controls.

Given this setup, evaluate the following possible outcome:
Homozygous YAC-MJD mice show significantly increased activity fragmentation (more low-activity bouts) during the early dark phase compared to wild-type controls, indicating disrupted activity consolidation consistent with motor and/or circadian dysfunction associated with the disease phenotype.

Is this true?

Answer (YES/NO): YES